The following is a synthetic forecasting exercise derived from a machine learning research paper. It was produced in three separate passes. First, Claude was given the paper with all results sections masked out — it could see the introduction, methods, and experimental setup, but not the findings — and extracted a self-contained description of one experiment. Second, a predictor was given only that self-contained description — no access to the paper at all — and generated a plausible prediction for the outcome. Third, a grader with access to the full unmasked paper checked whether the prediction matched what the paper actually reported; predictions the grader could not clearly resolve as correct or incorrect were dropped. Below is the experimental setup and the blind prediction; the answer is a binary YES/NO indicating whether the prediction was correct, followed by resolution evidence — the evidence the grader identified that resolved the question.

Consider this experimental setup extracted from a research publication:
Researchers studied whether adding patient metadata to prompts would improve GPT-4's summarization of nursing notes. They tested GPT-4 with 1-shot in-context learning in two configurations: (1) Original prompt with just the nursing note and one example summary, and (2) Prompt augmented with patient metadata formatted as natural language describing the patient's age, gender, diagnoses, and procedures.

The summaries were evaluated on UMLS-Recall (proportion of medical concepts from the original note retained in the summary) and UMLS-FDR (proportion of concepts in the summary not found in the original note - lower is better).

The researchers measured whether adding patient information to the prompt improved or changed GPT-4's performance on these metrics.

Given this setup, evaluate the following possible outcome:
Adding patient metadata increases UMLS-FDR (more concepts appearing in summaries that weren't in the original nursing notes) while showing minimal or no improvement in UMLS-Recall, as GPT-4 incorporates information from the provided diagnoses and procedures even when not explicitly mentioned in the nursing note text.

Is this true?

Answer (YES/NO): NO